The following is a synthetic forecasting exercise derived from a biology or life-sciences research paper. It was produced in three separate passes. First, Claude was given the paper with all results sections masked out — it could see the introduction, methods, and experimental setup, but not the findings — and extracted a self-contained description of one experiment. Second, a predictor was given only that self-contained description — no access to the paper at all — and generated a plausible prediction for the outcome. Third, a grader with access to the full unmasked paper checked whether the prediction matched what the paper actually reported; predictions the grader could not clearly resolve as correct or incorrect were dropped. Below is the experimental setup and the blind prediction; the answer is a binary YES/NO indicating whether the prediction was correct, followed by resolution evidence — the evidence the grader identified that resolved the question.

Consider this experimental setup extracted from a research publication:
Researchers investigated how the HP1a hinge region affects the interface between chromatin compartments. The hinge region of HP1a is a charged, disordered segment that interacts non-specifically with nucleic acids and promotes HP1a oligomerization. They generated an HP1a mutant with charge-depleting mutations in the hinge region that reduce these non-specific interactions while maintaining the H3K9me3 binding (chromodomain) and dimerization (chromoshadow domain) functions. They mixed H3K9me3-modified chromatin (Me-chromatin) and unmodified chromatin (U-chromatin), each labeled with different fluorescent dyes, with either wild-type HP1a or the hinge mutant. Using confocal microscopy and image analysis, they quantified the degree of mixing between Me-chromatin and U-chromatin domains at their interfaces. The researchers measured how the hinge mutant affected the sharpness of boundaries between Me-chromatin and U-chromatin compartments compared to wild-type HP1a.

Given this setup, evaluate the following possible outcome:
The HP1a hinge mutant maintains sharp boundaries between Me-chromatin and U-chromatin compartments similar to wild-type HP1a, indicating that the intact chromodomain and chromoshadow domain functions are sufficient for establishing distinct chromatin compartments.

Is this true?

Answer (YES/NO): NO